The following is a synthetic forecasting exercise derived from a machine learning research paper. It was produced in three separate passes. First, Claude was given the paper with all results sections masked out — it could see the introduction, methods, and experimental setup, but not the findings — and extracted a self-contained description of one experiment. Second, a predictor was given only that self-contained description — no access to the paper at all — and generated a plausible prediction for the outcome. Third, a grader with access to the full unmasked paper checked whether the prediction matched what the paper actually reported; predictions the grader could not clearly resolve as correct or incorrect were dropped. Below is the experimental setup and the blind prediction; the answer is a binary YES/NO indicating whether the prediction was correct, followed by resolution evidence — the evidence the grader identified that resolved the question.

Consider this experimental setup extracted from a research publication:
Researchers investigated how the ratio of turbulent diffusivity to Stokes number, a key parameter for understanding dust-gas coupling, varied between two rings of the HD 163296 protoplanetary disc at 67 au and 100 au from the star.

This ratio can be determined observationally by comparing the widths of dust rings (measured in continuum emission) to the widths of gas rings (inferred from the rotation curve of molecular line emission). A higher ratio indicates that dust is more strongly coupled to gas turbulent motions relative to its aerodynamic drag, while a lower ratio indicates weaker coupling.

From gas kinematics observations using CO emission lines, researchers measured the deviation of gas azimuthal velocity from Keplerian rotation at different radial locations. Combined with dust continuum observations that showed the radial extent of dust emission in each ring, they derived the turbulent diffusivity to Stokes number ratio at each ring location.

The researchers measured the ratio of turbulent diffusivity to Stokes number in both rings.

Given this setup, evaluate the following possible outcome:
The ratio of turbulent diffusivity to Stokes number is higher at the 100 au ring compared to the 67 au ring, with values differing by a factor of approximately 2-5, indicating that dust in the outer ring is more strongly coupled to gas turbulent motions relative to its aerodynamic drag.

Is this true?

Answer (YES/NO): NO